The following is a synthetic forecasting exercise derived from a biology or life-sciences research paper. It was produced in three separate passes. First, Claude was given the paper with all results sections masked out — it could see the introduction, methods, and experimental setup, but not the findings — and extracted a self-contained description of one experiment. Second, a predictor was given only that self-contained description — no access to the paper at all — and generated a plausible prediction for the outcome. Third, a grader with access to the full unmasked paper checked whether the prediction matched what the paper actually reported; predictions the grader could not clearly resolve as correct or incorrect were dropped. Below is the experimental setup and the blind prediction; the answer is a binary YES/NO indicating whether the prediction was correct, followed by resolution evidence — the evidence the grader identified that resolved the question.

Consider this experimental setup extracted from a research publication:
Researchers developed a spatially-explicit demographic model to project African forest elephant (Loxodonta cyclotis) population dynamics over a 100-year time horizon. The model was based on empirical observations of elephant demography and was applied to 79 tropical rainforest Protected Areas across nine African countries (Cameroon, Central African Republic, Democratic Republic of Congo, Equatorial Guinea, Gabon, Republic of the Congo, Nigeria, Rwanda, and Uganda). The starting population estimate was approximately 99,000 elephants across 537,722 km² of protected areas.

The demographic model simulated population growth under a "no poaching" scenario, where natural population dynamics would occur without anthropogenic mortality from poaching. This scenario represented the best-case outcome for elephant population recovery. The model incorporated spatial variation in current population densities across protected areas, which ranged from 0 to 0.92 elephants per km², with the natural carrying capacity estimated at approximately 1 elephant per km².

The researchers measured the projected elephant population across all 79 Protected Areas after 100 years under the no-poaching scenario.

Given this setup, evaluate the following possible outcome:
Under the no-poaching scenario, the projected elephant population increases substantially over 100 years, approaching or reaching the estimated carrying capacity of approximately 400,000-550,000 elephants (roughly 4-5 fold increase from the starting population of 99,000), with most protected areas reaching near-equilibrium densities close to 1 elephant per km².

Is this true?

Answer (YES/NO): NO